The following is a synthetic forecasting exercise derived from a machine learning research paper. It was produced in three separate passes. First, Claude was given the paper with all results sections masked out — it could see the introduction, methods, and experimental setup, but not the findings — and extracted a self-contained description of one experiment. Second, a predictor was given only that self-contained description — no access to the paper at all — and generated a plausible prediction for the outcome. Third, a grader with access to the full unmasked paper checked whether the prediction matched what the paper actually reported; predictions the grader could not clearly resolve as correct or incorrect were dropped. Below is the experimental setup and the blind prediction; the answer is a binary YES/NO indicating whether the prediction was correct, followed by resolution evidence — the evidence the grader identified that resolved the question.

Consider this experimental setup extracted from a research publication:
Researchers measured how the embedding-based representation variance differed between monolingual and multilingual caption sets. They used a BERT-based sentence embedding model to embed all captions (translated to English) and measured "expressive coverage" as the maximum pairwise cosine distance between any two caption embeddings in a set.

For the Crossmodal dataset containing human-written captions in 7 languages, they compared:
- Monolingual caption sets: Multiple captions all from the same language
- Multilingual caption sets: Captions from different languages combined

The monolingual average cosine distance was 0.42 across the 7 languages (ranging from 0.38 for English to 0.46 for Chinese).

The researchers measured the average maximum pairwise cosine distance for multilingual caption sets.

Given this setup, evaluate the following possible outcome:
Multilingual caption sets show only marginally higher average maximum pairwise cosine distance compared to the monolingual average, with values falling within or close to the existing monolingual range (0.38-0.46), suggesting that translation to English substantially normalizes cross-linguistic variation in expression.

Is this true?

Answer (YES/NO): NO